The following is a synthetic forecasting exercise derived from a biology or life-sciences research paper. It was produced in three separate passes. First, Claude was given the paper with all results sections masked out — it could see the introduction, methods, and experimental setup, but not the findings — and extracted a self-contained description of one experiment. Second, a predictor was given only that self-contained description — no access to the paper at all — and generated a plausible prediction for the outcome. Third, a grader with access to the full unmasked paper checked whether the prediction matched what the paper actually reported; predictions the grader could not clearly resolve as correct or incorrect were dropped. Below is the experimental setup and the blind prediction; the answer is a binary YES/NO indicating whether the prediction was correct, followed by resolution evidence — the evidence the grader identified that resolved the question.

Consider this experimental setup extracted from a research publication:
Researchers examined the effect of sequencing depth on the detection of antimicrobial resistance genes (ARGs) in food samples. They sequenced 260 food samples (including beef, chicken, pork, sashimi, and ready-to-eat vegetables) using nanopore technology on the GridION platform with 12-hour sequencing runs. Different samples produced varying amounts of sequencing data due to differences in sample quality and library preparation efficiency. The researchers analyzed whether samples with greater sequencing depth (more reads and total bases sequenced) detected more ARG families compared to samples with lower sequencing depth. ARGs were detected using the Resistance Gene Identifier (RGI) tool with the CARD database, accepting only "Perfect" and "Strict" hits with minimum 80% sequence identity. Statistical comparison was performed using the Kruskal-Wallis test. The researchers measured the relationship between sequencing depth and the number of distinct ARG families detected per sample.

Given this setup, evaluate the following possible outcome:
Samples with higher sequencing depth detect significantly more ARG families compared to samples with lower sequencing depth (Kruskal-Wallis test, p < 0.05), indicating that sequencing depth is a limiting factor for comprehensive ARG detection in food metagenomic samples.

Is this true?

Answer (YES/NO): NO